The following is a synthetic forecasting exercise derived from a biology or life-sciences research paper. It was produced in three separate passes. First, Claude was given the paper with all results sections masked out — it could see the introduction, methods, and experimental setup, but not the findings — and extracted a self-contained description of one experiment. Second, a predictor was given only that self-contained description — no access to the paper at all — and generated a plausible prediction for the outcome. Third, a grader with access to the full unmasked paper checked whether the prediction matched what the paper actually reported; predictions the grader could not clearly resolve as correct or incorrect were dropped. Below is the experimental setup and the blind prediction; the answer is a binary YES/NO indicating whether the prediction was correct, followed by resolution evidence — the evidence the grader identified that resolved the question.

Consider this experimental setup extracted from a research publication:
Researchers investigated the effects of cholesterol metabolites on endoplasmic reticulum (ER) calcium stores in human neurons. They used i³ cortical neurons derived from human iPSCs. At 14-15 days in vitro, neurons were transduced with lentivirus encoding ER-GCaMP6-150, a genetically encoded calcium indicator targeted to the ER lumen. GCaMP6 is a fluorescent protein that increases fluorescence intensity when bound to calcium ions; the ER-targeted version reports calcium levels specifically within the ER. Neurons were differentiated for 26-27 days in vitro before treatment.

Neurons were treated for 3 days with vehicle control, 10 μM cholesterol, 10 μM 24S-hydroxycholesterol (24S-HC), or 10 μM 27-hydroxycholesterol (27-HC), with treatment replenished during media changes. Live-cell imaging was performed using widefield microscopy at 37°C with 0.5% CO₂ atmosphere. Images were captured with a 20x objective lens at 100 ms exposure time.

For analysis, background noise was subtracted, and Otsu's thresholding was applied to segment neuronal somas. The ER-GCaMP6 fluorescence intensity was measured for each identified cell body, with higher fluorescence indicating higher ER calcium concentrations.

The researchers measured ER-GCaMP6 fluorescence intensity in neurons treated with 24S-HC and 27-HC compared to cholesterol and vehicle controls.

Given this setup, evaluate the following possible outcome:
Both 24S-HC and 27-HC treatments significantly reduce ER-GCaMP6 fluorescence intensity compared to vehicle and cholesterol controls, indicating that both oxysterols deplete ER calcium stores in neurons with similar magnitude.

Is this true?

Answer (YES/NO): NO